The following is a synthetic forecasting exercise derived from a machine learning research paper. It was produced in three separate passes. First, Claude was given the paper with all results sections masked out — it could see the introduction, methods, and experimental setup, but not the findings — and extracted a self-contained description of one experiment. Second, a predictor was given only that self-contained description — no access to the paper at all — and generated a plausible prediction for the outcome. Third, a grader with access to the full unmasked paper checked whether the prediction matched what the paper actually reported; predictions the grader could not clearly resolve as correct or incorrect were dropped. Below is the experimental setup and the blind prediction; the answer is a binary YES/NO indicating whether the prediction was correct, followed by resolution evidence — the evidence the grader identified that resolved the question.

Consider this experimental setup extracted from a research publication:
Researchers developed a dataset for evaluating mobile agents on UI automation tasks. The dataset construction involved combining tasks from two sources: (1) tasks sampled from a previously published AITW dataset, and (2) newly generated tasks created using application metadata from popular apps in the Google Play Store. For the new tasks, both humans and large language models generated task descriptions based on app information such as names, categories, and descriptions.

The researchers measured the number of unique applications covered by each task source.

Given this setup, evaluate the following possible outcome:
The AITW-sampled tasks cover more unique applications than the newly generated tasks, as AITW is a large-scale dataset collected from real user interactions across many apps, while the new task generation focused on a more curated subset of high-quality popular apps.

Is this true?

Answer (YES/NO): NO